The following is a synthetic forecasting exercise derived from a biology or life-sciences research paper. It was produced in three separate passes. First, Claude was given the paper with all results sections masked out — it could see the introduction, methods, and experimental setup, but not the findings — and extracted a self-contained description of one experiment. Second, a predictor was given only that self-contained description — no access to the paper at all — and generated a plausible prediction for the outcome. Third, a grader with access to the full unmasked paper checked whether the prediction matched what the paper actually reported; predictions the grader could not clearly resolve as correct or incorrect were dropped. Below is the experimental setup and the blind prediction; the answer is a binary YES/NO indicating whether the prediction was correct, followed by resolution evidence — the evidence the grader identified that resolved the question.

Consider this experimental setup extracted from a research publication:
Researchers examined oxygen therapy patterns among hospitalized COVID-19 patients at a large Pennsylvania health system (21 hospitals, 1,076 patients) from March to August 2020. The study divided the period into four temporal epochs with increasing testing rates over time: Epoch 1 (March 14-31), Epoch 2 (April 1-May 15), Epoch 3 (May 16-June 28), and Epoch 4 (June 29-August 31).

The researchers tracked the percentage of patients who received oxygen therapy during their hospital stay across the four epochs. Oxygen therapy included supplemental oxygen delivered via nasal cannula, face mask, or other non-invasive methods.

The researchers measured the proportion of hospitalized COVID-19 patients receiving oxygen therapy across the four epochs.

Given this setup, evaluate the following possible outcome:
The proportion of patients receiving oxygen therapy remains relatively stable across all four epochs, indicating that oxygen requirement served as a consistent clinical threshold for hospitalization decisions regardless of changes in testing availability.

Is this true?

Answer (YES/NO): NO